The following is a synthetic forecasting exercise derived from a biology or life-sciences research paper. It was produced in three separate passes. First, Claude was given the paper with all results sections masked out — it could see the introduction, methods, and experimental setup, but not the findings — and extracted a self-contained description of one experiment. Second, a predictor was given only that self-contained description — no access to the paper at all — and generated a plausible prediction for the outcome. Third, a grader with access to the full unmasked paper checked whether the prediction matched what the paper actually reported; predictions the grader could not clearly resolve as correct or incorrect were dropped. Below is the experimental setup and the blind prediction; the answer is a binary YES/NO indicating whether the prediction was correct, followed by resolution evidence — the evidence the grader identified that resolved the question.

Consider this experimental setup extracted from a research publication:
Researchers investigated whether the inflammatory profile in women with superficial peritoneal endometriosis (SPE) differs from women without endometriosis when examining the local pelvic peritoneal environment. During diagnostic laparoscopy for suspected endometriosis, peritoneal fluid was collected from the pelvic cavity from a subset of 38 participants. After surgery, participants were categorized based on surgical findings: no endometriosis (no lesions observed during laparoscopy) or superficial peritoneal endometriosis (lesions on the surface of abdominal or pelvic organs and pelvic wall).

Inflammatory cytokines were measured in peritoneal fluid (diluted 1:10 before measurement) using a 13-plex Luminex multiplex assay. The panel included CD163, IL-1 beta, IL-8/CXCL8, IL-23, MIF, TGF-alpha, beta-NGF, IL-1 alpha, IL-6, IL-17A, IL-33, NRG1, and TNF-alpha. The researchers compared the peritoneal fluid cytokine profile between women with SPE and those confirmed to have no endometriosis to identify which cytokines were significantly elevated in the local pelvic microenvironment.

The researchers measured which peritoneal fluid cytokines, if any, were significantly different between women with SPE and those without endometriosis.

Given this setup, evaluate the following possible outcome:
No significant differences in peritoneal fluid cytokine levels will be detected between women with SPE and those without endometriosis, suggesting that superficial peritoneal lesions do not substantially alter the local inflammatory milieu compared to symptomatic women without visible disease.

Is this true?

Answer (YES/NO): NO